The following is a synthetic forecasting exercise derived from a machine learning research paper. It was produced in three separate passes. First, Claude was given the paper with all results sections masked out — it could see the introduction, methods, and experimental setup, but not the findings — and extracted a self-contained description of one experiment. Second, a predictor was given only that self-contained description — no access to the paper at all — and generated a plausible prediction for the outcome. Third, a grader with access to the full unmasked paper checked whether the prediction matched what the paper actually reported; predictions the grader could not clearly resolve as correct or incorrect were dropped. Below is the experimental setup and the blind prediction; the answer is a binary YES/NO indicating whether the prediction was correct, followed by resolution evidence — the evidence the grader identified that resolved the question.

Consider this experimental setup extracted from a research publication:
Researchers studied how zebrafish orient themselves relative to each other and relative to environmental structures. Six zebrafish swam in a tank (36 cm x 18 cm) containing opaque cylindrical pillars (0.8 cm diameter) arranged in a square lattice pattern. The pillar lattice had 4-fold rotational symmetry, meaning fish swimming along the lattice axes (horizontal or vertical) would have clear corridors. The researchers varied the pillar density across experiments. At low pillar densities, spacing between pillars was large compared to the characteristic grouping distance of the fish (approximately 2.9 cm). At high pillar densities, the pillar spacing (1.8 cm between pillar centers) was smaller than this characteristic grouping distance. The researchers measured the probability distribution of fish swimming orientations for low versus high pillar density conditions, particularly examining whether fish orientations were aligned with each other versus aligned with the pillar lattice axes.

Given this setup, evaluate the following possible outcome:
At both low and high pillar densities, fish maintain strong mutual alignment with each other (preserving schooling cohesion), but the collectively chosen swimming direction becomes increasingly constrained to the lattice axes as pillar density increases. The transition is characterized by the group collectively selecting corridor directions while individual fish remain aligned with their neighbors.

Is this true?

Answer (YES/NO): NO